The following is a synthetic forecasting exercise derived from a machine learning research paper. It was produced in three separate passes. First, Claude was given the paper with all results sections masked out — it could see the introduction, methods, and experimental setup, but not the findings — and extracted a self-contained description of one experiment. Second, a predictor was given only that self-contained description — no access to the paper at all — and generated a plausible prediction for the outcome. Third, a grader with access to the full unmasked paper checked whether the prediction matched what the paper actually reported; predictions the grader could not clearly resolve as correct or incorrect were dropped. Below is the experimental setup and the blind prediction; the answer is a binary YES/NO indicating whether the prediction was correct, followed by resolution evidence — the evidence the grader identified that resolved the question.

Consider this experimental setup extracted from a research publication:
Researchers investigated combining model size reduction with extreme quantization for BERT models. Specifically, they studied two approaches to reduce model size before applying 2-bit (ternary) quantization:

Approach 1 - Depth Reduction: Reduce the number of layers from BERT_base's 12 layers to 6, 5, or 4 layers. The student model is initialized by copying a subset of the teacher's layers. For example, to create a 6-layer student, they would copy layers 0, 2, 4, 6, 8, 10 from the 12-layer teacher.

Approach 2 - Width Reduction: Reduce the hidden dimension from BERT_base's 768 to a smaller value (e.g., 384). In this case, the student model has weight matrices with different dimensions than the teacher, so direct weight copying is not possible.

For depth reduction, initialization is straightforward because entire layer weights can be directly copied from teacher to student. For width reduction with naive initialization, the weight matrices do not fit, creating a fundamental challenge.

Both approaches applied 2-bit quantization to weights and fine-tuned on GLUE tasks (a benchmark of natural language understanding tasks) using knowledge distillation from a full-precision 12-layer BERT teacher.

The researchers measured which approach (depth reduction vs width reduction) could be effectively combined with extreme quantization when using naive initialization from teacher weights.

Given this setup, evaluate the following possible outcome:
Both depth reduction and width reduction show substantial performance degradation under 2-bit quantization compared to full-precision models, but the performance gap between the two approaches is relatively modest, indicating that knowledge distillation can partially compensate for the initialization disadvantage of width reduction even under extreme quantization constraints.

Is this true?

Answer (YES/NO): NO